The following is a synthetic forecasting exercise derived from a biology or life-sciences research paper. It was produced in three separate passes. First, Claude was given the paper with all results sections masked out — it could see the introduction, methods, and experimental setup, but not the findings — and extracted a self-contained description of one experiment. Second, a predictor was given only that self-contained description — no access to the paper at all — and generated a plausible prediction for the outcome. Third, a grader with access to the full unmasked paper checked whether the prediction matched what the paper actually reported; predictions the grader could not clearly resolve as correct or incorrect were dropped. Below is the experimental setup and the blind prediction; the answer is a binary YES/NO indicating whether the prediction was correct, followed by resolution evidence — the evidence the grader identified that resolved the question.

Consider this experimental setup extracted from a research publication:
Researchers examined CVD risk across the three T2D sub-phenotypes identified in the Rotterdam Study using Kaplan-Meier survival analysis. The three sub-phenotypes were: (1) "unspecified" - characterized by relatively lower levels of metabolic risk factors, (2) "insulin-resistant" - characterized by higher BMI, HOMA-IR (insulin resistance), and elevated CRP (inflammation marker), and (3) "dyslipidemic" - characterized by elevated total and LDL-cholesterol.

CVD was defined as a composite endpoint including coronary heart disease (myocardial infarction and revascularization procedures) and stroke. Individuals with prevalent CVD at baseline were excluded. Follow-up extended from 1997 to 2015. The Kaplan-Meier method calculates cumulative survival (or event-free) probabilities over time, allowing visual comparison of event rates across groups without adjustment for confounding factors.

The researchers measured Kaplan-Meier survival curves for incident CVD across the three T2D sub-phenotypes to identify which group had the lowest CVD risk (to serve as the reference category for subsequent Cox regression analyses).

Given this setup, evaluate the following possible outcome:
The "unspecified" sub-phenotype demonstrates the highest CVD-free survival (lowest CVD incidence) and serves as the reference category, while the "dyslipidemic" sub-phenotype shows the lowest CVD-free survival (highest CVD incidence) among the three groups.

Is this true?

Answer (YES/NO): NO